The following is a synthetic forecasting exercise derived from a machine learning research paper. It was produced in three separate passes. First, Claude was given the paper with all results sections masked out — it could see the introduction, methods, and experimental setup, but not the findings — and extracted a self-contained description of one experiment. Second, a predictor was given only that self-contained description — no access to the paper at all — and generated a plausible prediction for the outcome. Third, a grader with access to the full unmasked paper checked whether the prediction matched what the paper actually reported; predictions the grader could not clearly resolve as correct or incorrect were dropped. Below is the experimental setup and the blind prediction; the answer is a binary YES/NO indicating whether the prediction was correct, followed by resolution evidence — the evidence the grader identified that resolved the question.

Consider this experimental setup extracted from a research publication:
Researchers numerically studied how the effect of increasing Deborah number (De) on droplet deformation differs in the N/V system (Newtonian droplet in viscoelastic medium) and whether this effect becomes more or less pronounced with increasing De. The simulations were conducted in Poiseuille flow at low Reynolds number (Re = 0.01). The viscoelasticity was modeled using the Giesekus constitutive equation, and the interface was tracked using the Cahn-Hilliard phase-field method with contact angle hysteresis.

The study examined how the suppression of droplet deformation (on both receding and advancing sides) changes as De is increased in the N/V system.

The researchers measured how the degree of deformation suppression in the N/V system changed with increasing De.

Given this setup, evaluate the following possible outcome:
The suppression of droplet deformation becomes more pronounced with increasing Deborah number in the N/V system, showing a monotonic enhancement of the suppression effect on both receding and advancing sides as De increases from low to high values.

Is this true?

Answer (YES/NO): YES